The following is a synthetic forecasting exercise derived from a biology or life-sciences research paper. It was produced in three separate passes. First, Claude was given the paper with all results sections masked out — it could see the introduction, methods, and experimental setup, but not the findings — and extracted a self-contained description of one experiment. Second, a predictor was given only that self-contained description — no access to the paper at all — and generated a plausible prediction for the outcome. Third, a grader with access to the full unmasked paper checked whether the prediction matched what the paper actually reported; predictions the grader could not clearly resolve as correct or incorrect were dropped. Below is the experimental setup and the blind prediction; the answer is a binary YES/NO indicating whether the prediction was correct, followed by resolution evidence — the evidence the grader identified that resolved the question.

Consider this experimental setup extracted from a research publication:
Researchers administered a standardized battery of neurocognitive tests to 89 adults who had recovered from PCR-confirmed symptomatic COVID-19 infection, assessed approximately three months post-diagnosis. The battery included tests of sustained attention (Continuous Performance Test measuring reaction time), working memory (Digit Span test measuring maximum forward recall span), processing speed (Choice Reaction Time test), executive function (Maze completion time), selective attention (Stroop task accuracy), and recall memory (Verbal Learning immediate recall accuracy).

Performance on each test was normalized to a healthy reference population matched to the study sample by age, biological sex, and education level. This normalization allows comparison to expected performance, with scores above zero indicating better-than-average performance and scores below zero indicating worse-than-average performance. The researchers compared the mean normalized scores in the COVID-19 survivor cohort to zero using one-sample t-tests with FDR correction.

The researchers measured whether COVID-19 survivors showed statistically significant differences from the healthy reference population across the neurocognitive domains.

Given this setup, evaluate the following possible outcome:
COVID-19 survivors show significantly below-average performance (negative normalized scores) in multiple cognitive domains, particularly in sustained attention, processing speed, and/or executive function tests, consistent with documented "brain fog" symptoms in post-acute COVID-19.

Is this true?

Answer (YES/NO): YES